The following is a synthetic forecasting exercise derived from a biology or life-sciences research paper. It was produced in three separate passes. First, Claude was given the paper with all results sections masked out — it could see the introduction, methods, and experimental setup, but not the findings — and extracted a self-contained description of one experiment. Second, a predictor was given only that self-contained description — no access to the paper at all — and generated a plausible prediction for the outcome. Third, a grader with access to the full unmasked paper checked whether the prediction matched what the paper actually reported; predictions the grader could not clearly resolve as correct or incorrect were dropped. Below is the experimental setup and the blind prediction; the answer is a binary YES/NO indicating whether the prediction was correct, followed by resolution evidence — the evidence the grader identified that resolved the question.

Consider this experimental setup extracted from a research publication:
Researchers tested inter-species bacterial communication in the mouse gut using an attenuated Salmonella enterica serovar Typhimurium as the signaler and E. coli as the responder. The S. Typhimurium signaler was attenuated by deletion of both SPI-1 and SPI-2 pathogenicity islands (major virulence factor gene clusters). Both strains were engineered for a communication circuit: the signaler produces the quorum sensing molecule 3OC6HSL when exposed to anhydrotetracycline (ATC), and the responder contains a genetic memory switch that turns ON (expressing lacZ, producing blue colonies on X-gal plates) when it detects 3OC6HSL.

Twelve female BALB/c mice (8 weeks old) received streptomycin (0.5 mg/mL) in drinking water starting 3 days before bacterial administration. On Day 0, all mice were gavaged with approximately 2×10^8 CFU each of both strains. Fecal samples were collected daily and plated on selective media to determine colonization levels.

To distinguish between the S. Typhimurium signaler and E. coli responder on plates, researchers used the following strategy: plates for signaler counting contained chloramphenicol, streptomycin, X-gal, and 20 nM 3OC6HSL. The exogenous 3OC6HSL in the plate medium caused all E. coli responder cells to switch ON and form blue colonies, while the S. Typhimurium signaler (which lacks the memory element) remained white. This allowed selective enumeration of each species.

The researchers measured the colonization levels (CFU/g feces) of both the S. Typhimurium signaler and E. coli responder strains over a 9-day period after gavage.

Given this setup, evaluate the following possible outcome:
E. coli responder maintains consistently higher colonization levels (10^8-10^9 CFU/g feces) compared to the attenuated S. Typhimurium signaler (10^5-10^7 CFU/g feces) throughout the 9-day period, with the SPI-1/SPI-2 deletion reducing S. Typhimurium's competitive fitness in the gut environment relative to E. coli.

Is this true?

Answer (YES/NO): NO